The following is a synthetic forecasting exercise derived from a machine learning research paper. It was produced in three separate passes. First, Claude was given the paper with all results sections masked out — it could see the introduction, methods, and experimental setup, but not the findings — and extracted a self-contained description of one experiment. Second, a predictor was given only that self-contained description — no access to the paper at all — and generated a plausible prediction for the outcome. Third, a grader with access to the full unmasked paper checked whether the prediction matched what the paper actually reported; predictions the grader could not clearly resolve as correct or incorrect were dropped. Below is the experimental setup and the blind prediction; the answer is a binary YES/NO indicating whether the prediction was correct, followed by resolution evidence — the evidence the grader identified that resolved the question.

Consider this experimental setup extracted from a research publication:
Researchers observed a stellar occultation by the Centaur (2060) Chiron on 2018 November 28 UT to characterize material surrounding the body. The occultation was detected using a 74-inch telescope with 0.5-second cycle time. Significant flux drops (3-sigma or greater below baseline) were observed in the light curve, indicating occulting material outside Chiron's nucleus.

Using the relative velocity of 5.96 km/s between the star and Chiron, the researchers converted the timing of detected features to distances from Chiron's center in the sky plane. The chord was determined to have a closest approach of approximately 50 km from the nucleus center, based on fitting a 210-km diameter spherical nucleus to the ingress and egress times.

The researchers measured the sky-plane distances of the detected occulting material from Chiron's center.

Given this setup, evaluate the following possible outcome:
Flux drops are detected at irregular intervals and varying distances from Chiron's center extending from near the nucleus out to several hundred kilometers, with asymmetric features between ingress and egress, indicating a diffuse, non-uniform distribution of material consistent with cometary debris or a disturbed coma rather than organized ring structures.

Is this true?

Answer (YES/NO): NO